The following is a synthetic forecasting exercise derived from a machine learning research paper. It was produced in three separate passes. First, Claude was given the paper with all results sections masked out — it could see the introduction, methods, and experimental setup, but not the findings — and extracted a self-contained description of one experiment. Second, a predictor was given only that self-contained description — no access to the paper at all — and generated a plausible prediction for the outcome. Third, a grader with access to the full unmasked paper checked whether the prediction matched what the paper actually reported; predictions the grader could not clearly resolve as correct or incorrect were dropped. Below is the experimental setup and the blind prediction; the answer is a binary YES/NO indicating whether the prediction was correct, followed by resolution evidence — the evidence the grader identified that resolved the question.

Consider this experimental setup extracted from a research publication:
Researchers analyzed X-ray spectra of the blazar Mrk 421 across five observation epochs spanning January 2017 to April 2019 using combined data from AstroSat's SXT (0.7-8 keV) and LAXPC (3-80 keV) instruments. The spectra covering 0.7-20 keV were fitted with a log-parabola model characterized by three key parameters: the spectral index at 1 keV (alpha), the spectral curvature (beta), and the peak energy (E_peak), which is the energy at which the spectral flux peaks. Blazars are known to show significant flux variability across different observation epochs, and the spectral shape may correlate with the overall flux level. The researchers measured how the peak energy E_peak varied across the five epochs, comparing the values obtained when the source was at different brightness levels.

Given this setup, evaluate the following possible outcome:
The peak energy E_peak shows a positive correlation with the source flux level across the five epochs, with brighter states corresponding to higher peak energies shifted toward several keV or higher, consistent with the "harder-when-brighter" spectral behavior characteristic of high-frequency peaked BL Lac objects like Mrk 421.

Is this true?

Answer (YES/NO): YES